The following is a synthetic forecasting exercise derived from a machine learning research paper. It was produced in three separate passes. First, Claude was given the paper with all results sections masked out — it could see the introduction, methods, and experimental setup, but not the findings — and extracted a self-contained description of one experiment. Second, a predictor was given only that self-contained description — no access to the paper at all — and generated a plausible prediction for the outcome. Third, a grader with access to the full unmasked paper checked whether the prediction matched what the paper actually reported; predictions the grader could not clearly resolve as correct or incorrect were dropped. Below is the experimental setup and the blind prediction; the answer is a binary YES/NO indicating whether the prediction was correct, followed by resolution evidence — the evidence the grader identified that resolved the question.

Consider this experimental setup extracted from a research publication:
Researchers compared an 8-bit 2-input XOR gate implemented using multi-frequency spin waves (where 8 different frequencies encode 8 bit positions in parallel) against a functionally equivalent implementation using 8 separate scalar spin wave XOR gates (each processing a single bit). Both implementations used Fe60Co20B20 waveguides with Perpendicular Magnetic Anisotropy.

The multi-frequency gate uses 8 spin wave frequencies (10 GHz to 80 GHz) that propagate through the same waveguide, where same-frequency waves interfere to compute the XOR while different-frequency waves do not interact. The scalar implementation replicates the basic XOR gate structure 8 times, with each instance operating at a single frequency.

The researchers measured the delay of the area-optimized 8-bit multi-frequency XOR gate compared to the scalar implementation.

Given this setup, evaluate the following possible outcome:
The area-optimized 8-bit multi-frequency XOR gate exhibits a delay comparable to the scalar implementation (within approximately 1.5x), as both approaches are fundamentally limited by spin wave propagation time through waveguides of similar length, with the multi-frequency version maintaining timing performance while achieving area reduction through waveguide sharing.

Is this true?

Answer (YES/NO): YES